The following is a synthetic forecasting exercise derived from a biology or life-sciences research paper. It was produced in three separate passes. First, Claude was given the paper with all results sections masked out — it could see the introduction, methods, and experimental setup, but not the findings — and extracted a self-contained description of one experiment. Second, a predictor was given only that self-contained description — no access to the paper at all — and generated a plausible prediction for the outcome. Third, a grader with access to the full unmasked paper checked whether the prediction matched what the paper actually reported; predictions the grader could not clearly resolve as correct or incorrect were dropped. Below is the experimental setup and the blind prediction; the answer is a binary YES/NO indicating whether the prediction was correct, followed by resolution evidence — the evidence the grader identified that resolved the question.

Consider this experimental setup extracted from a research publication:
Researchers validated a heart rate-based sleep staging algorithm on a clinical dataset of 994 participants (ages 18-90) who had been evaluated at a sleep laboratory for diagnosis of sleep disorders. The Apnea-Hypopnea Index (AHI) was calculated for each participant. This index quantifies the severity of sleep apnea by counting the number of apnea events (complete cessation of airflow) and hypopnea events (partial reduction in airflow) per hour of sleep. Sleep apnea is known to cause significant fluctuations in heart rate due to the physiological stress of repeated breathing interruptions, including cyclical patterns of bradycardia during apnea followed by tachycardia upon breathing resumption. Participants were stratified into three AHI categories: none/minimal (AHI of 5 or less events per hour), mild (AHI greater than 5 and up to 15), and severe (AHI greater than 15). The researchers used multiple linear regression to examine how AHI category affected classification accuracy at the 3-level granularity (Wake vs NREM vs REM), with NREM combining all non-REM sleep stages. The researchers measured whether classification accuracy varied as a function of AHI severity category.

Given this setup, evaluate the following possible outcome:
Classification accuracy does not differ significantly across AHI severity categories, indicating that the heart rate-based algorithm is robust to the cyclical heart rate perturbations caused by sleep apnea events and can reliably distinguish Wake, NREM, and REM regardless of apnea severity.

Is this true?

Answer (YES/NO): YES